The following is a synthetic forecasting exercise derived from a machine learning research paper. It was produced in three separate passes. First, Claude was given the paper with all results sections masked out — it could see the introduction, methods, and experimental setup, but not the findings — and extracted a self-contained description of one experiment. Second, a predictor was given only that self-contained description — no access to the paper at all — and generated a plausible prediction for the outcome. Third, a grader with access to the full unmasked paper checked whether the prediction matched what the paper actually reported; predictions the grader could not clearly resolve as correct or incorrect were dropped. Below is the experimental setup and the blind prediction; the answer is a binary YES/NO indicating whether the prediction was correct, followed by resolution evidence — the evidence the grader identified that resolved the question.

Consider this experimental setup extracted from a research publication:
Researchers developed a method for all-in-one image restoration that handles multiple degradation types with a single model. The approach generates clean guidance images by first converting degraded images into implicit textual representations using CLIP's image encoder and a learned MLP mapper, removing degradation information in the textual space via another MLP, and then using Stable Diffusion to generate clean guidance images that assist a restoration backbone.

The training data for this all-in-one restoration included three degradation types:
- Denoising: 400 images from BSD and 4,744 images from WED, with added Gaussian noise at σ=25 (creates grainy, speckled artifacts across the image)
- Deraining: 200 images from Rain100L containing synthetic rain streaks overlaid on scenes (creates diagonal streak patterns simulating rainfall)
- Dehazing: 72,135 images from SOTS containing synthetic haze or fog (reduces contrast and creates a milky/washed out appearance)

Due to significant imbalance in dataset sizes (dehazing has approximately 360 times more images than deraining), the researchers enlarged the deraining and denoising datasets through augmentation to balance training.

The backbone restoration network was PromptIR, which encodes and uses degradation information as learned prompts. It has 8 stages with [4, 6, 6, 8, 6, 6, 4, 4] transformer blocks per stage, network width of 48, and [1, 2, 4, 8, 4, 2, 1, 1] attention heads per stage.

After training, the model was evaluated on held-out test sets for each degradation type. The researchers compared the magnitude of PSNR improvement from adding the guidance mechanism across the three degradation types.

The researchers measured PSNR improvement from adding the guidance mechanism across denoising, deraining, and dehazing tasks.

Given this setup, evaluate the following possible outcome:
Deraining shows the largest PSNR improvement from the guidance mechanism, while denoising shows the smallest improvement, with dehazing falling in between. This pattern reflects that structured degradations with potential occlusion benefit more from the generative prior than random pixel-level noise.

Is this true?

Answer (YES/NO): YES